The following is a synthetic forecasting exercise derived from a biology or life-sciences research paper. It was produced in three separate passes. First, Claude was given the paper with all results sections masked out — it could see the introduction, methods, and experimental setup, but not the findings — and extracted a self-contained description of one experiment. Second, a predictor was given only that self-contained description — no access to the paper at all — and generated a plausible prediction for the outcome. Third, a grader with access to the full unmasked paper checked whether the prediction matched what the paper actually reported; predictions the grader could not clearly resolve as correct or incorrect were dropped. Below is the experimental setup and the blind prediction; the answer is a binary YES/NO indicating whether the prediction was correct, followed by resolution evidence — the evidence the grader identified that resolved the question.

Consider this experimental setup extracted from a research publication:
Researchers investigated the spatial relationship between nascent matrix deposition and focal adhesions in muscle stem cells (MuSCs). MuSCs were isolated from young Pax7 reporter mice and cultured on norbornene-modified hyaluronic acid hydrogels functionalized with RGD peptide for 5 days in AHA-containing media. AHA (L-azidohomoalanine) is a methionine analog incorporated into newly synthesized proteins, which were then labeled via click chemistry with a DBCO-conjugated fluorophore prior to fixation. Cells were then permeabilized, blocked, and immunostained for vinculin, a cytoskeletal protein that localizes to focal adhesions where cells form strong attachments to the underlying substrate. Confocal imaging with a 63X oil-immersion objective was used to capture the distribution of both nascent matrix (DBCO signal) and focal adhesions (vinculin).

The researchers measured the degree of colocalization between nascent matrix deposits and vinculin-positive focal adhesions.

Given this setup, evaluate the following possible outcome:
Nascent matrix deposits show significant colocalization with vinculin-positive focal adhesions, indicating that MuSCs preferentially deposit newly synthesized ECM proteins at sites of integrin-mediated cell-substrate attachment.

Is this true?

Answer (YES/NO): NO